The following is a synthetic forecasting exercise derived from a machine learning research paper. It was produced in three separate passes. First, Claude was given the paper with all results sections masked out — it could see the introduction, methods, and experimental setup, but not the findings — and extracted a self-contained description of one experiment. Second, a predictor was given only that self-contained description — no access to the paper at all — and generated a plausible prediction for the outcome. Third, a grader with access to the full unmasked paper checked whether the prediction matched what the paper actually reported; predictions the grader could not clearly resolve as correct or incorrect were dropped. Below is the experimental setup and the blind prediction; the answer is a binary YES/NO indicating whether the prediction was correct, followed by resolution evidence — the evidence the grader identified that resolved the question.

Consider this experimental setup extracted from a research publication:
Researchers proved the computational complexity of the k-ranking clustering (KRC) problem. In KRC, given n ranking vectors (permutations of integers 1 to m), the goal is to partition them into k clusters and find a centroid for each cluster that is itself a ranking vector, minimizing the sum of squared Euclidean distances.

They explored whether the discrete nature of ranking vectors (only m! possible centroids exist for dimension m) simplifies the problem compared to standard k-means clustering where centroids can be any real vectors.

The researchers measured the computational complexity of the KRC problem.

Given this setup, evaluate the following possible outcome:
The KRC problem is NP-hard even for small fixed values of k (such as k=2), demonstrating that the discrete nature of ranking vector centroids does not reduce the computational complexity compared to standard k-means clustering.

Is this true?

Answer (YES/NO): NO